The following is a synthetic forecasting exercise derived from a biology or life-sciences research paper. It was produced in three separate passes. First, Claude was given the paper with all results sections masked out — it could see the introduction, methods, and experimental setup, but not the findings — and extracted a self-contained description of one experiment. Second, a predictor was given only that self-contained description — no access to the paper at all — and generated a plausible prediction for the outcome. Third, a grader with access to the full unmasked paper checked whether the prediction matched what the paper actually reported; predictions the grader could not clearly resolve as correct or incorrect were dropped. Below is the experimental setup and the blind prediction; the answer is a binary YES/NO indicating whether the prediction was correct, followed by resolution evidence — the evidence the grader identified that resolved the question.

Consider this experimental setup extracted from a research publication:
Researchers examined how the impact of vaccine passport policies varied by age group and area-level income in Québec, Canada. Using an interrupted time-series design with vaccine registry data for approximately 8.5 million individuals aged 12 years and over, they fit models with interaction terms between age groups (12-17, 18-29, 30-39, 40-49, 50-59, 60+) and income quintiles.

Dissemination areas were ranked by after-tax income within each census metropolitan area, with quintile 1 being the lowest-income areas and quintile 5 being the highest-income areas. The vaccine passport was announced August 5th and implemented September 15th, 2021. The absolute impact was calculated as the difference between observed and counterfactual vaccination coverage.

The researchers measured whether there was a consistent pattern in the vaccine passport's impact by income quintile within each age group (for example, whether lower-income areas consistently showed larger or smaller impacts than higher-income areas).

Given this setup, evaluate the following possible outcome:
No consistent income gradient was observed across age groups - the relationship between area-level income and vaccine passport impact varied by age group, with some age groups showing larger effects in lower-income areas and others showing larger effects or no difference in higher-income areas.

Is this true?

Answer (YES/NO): NO